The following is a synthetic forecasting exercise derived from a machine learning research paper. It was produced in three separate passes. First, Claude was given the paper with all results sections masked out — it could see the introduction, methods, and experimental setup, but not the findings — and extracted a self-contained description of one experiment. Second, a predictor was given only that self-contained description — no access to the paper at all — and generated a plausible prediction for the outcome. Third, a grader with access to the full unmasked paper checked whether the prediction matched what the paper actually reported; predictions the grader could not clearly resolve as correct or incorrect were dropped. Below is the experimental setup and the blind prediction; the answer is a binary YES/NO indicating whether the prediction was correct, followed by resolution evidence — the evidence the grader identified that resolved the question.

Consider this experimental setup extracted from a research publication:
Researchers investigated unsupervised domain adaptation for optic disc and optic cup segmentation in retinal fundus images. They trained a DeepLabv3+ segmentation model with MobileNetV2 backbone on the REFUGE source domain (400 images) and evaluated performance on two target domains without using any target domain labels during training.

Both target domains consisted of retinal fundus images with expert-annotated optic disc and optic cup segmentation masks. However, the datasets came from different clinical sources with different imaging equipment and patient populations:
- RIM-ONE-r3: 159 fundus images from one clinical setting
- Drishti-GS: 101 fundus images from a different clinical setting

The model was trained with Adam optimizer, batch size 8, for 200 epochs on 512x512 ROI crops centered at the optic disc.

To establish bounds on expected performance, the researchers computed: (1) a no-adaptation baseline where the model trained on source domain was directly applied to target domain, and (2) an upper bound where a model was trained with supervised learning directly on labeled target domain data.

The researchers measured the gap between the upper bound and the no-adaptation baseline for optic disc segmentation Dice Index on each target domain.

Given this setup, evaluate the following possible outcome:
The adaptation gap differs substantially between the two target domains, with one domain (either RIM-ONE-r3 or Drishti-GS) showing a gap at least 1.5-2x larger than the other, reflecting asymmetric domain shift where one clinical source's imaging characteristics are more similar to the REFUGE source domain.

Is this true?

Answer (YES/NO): YES